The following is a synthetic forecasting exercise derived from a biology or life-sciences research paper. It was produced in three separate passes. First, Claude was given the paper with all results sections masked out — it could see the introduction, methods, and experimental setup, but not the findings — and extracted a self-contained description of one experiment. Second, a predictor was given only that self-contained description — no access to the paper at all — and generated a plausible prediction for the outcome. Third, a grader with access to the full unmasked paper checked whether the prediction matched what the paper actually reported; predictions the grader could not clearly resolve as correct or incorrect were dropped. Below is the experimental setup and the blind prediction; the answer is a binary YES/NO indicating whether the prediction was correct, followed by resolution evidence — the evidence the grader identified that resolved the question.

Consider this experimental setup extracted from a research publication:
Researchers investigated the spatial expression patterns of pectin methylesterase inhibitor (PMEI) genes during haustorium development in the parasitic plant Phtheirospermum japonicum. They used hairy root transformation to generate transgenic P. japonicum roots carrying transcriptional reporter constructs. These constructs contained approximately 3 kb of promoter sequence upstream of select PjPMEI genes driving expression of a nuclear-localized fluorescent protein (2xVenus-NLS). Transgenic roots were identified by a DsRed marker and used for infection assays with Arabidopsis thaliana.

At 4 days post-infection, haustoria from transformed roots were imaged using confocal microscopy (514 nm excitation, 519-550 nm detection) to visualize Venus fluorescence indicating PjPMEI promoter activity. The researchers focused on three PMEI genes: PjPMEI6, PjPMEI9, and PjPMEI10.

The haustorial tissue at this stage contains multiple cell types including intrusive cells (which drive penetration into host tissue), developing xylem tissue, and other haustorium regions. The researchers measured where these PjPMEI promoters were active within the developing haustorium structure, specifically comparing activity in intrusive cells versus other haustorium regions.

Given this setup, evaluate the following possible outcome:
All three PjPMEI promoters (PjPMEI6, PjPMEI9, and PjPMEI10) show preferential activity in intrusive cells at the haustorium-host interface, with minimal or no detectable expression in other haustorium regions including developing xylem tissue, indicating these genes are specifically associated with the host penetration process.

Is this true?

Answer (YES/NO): NO